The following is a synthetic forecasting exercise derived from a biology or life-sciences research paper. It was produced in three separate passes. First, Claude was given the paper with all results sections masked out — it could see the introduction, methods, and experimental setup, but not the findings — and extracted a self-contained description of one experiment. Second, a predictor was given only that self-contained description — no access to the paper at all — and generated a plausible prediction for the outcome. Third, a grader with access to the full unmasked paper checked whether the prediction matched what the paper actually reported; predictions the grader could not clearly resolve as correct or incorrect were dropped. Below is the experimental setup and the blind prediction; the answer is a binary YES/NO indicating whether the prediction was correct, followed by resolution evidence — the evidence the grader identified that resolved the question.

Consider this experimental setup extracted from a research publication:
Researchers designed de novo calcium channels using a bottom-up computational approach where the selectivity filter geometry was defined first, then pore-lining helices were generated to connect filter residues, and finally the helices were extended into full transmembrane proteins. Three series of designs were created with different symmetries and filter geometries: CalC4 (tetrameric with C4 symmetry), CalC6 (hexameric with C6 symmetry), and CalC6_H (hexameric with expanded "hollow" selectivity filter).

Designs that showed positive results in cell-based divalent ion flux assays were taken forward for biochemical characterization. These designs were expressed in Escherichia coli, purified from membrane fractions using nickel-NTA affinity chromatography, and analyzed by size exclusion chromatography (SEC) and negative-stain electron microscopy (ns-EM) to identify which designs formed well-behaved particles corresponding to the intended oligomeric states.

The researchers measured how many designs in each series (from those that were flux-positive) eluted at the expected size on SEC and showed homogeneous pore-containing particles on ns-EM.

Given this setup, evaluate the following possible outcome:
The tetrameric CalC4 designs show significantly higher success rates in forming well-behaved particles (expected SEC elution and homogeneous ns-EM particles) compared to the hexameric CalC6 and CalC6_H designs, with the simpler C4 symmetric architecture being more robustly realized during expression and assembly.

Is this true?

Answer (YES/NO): NO